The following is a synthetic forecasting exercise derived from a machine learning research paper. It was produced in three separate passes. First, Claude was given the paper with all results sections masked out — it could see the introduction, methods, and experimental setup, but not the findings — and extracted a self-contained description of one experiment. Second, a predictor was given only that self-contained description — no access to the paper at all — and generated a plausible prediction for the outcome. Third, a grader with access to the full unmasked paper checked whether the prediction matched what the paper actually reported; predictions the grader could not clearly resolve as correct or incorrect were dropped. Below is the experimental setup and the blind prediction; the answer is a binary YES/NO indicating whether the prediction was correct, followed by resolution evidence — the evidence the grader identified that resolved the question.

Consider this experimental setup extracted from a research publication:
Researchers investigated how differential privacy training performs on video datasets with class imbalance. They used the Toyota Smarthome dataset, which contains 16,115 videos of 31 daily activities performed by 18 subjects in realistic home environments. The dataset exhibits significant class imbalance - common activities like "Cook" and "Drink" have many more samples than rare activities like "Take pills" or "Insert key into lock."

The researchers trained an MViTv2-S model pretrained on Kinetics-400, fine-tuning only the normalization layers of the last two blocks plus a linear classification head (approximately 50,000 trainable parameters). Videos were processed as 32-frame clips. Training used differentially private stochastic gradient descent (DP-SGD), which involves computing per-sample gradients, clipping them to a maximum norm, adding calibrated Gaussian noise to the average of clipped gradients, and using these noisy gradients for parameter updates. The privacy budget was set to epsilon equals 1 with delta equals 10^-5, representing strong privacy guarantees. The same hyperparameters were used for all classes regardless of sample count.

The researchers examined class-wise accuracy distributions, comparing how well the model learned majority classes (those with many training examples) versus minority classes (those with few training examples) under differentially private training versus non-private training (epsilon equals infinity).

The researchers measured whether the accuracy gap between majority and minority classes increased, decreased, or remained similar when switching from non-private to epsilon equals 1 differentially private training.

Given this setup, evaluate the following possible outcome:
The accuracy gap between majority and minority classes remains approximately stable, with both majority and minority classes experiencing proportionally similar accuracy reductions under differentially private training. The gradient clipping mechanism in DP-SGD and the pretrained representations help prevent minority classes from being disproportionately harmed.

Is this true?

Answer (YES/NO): NO